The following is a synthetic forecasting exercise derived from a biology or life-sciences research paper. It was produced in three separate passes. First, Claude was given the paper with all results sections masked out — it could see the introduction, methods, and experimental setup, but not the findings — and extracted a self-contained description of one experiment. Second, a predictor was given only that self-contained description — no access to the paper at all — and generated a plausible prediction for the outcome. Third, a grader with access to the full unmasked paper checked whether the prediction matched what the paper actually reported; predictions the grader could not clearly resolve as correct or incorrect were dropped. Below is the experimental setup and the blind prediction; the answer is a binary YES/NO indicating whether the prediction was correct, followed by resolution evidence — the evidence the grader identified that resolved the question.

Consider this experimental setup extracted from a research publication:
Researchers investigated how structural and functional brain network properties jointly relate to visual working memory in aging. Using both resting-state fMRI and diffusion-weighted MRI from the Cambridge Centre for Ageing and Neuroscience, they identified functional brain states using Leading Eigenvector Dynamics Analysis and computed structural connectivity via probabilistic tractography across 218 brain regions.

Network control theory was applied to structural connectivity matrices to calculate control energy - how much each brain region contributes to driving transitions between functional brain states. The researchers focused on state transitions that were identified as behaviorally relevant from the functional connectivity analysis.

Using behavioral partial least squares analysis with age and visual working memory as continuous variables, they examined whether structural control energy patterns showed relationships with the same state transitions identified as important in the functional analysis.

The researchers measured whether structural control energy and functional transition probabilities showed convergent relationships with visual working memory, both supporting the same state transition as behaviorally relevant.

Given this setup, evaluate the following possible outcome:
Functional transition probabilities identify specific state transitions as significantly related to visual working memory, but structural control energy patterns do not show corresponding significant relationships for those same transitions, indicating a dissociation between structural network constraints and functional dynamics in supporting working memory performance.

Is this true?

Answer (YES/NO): NO